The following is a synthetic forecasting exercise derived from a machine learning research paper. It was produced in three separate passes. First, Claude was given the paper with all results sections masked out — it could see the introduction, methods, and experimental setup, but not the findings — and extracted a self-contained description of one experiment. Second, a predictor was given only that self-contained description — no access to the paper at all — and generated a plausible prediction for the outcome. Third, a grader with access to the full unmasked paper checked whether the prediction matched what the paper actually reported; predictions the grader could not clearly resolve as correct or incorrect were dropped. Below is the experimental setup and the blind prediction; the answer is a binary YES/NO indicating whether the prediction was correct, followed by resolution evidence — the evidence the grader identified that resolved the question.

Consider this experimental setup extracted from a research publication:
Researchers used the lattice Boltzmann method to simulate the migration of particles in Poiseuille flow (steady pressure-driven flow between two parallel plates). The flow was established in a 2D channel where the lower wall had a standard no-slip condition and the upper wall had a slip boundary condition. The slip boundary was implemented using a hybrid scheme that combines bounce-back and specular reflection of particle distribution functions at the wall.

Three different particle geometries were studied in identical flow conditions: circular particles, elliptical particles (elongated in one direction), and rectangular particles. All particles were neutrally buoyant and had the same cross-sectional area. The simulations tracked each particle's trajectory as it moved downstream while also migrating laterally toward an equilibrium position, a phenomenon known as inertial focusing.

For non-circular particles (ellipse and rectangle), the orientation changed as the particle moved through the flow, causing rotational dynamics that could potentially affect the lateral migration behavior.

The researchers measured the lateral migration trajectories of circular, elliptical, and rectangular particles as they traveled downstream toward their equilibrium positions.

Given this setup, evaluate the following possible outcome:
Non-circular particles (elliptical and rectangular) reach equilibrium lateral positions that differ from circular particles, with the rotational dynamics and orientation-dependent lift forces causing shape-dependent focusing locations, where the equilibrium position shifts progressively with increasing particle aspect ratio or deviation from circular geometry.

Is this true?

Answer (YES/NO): NO